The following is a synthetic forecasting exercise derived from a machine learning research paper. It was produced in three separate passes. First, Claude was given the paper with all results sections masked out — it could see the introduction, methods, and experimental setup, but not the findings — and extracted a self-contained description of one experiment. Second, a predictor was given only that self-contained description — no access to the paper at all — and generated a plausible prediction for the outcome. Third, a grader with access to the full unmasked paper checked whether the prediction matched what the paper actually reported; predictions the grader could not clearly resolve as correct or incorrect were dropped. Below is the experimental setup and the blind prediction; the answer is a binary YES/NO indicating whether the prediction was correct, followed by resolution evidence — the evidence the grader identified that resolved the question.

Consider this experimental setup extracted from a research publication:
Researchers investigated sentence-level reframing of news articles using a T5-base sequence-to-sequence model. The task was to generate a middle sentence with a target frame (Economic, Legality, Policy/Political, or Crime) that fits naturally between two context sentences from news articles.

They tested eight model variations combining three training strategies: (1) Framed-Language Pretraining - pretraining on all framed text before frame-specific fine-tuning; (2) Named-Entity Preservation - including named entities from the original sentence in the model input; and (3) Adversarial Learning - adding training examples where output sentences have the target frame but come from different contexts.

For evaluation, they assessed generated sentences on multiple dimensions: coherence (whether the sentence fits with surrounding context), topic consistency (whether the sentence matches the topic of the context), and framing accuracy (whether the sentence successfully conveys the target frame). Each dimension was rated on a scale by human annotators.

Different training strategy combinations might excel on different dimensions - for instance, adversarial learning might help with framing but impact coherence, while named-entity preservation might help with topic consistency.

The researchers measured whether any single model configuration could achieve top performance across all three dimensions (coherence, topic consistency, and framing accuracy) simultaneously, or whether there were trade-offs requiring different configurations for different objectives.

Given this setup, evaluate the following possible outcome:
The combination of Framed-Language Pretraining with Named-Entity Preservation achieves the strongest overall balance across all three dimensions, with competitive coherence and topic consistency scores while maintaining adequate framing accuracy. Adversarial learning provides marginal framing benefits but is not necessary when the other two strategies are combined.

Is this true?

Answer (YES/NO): NO